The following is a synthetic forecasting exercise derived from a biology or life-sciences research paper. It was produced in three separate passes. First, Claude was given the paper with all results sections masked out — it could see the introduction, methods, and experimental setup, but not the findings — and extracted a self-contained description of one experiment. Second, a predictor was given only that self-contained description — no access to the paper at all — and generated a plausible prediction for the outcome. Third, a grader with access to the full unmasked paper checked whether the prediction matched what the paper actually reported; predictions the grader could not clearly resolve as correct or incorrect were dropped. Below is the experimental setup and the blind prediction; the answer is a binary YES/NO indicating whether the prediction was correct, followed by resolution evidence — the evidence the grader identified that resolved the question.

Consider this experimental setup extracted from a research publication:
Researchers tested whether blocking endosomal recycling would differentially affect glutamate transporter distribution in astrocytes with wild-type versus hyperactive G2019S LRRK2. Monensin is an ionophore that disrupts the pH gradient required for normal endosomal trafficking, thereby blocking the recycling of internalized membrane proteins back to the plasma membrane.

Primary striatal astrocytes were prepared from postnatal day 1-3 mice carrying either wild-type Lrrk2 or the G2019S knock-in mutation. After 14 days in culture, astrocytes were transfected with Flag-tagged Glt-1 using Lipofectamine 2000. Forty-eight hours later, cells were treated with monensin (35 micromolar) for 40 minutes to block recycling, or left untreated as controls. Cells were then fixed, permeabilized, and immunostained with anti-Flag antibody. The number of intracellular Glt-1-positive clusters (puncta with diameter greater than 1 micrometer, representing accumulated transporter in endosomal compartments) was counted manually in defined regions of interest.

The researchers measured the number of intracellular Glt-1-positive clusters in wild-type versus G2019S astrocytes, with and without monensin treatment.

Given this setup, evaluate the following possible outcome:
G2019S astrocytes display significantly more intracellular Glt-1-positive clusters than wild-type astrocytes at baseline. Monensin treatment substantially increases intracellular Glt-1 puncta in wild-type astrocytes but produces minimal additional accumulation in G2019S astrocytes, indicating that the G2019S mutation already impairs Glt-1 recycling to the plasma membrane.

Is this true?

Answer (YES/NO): YES